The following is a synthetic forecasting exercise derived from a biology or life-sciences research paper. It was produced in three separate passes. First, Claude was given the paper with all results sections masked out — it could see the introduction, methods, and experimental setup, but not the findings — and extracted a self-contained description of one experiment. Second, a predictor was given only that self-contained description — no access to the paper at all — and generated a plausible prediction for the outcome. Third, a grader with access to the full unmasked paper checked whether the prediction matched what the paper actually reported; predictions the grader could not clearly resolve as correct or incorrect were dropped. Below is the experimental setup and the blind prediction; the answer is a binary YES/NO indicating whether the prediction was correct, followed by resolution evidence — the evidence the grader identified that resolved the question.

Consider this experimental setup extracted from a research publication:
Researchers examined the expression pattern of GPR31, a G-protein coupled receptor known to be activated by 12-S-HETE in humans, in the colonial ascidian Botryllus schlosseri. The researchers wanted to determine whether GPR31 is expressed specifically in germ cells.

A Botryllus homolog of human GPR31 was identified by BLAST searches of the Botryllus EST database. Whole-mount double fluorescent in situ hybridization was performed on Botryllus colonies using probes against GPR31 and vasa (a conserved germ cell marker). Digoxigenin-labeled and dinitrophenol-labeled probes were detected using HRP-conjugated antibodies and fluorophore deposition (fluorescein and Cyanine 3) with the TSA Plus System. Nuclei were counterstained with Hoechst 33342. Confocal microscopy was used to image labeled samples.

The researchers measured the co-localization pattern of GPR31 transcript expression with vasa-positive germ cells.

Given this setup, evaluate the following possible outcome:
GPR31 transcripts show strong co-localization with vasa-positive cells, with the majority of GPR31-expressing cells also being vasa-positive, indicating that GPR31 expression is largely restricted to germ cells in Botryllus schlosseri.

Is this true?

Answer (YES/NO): YES